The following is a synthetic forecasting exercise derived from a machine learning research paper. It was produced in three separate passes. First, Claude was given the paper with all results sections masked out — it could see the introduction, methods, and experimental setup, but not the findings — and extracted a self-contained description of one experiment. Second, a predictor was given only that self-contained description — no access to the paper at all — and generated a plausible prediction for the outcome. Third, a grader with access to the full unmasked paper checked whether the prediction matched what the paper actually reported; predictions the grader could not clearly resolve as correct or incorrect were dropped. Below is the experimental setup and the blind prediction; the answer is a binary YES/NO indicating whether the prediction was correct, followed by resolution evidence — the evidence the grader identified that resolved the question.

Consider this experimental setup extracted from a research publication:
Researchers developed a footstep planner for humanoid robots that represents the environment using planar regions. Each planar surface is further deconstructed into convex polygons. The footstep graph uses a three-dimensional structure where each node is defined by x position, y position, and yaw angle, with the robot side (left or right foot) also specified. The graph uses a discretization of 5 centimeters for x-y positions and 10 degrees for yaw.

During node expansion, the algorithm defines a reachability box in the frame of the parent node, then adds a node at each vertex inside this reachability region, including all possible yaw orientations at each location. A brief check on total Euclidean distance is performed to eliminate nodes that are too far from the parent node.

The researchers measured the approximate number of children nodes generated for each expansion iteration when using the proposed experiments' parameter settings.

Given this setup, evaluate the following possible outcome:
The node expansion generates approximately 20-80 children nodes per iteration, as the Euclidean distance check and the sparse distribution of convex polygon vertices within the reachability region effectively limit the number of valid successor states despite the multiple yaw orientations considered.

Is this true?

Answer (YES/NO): NO